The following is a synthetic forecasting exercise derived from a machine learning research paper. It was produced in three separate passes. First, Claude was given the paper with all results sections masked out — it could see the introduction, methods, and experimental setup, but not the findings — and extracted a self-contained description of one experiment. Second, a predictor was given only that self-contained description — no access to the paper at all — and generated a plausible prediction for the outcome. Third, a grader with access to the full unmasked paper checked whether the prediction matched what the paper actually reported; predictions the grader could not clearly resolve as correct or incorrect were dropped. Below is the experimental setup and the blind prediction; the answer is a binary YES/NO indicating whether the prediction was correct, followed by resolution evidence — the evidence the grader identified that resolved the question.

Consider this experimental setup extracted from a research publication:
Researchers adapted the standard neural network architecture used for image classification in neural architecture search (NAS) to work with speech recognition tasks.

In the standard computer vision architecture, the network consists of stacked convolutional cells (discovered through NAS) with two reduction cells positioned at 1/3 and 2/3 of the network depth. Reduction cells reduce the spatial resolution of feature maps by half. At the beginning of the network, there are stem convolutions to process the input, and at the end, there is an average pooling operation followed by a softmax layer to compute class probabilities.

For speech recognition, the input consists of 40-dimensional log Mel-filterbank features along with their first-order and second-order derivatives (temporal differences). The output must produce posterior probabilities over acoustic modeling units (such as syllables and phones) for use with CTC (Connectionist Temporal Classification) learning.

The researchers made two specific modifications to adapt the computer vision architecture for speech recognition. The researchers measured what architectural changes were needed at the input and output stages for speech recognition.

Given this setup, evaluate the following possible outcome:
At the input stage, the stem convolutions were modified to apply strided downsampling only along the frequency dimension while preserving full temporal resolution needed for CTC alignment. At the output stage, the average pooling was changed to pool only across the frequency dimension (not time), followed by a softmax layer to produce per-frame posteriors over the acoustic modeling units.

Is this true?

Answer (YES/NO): NO